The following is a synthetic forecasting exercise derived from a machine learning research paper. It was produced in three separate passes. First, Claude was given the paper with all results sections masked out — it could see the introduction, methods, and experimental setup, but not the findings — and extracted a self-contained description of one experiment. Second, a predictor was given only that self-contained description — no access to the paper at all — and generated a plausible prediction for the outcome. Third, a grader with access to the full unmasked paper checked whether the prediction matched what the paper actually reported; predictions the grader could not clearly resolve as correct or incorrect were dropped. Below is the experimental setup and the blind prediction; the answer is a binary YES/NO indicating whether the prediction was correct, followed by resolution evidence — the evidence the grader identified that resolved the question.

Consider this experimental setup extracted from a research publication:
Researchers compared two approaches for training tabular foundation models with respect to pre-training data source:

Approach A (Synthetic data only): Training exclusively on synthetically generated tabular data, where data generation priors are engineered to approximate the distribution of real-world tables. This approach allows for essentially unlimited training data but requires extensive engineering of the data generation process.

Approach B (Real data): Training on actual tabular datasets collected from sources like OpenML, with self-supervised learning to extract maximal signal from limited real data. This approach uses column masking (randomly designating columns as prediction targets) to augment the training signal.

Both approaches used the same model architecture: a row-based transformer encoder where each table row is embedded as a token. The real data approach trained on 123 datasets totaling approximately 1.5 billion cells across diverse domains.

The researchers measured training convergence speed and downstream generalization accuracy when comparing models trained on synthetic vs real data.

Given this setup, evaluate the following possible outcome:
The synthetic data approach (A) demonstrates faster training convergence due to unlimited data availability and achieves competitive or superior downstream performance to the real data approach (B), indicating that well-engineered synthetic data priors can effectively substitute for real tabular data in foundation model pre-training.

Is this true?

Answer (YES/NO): NO